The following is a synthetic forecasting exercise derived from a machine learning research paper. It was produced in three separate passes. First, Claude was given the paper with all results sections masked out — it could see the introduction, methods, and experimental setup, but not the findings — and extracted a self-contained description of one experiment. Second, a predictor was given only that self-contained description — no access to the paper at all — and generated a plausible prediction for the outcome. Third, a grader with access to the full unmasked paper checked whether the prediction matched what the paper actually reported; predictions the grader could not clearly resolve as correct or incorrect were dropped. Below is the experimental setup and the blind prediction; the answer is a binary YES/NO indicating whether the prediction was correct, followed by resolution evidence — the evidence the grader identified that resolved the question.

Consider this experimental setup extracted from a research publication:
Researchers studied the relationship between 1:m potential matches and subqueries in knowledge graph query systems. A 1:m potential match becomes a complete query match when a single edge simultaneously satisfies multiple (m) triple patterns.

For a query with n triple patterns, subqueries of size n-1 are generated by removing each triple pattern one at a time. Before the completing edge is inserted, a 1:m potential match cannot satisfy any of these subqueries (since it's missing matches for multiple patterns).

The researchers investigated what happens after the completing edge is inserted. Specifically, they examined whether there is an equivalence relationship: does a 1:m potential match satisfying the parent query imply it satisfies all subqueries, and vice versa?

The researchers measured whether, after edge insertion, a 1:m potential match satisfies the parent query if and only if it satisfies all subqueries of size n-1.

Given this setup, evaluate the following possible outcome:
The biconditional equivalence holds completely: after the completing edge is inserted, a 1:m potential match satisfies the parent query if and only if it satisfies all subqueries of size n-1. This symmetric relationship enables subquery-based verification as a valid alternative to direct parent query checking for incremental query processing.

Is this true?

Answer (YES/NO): YES